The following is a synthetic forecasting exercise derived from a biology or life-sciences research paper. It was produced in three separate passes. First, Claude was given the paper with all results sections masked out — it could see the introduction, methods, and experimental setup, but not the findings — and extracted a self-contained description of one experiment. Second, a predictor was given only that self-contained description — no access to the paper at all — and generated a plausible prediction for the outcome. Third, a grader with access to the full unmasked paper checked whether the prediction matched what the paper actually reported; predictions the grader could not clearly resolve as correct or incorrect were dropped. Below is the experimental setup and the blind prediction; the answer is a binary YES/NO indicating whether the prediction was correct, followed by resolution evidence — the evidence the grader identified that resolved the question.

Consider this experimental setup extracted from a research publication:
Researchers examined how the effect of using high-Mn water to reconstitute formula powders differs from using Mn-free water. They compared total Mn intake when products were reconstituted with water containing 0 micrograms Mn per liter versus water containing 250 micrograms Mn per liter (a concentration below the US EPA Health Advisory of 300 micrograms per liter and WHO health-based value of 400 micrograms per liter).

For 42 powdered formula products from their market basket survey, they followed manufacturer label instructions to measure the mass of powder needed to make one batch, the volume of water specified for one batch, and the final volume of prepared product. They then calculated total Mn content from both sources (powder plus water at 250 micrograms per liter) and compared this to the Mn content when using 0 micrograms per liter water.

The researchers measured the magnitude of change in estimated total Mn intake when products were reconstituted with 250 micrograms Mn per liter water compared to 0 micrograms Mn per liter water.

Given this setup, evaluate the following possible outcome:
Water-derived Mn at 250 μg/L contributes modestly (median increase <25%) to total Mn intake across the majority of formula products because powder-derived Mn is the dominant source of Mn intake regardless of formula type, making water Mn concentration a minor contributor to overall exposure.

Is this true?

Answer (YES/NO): NO